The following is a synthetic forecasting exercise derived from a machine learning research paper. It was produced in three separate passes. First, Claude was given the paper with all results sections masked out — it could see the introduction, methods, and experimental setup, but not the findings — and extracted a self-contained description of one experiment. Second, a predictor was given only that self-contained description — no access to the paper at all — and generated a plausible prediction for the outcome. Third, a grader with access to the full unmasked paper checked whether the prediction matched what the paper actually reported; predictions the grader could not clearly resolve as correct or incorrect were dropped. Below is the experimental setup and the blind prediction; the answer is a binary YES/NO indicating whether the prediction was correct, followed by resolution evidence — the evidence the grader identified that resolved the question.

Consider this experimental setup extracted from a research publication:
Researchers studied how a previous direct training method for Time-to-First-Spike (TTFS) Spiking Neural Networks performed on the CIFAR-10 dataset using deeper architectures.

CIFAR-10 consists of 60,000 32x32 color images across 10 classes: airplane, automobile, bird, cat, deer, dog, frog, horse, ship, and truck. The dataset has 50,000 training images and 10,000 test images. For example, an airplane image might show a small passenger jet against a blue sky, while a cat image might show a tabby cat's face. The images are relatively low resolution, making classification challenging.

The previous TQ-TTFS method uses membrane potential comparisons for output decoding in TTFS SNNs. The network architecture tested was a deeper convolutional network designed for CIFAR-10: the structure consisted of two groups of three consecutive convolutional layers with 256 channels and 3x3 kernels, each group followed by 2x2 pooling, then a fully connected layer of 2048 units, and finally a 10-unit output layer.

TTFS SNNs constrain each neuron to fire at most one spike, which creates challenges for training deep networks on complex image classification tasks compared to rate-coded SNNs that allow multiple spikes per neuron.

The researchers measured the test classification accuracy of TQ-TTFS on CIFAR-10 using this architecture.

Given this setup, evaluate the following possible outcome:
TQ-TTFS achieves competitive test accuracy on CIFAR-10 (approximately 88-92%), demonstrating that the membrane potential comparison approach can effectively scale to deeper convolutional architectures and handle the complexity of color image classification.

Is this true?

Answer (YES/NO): NO